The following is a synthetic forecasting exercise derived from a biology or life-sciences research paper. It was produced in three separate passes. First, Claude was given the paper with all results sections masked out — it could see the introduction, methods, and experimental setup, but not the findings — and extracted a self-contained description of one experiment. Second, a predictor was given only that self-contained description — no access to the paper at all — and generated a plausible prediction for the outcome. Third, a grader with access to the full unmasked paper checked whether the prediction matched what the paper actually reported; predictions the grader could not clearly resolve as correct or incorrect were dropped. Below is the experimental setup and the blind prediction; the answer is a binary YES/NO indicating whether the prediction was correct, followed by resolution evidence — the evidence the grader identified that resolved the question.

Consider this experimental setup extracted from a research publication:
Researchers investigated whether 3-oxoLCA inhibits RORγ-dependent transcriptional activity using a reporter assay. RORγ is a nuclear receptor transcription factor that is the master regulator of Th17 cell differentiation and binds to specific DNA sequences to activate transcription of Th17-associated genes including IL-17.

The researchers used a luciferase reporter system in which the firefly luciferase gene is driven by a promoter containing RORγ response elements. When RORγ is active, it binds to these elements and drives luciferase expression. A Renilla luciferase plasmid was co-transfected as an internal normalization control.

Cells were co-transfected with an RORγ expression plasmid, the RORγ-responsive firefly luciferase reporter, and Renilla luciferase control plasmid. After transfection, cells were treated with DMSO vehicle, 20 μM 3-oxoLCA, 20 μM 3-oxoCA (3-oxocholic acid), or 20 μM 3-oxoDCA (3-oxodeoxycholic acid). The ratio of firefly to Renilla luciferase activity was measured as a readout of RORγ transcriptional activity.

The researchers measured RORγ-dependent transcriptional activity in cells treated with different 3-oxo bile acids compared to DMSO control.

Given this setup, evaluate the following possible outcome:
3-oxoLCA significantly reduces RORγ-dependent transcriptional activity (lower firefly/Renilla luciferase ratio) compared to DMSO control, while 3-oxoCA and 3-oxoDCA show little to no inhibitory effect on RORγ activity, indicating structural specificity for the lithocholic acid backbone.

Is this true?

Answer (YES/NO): YES